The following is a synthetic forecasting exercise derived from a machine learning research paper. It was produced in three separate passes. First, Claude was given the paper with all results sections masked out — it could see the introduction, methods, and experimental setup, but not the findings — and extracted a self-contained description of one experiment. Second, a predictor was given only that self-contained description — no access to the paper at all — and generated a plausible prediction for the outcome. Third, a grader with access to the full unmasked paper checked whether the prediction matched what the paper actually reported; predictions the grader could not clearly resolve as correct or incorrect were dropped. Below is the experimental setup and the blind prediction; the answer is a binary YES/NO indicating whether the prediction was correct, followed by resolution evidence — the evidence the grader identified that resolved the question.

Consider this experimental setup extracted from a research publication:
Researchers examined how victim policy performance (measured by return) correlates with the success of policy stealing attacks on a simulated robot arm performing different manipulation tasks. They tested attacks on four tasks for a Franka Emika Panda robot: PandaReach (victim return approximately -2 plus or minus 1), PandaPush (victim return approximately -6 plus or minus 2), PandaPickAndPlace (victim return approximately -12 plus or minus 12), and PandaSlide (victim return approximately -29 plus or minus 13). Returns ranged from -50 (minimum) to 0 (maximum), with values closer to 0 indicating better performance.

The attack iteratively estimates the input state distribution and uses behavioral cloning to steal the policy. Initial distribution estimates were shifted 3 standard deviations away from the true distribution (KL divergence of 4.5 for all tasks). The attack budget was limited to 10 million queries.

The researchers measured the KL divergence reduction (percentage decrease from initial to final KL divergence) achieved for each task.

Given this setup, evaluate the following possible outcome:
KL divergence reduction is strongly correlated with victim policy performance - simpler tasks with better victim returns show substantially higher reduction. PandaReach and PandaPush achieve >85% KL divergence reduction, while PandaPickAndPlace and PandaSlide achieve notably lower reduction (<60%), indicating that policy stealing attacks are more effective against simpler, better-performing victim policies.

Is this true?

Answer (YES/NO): NO